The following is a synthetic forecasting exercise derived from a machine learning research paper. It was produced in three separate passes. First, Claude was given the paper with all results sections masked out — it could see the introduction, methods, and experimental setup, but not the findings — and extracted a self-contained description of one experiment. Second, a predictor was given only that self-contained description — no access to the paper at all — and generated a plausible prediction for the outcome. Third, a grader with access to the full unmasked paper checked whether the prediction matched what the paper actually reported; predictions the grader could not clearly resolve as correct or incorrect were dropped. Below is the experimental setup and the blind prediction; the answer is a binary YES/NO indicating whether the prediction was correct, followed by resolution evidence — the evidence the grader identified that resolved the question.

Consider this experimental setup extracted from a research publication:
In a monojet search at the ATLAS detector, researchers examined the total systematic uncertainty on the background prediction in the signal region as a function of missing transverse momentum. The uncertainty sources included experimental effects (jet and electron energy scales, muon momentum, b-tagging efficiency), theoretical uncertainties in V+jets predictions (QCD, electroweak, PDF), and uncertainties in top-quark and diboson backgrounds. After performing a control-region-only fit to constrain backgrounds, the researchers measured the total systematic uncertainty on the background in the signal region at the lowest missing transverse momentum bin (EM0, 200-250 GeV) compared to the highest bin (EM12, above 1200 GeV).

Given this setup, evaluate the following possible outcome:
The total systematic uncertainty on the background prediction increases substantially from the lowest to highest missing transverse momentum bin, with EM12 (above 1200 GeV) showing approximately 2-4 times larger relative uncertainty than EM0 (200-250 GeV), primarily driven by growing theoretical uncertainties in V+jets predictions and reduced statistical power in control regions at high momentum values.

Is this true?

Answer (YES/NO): YES